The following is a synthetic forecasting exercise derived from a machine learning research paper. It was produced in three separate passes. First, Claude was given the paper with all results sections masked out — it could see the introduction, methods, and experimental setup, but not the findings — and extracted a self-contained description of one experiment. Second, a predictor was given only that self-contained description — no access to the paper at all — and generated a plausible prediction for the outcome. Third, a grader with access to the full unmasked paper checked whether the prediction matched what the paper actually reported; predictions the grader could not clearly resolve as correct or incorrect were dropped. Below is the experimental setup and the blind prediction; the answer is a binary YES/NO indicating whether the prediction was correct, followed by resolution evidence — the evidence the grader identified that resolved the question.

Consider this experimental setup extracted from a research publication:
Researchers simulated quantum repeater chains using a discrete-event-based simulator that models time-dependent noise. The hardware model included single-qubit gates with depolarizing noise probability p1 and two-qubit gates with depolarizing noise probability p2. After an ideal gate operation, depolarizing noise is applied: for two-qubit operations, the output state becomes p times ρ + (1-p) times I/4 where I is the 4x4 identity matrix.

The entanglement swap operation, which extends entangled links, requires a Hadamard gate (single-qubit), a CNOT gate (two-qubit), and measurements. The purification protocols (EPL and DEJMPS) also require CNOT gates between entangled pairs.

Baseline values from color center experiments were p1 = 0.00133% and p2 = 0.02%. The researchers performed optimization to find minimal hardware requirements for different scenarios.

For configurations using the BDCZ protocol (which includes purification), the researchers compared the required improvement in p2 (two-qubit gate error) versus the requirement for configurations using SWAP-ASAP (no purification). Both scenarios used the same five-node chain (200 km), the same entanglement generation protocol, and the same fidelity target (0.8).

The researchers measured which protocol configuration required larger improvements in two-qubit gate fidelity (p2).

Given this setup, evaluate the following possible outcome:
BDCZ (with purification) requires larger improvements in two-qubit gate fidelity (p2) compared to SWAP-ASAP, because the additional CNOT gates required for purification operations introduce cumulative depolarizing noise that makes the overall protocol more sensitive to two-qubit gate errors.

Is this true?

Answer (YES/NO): YES